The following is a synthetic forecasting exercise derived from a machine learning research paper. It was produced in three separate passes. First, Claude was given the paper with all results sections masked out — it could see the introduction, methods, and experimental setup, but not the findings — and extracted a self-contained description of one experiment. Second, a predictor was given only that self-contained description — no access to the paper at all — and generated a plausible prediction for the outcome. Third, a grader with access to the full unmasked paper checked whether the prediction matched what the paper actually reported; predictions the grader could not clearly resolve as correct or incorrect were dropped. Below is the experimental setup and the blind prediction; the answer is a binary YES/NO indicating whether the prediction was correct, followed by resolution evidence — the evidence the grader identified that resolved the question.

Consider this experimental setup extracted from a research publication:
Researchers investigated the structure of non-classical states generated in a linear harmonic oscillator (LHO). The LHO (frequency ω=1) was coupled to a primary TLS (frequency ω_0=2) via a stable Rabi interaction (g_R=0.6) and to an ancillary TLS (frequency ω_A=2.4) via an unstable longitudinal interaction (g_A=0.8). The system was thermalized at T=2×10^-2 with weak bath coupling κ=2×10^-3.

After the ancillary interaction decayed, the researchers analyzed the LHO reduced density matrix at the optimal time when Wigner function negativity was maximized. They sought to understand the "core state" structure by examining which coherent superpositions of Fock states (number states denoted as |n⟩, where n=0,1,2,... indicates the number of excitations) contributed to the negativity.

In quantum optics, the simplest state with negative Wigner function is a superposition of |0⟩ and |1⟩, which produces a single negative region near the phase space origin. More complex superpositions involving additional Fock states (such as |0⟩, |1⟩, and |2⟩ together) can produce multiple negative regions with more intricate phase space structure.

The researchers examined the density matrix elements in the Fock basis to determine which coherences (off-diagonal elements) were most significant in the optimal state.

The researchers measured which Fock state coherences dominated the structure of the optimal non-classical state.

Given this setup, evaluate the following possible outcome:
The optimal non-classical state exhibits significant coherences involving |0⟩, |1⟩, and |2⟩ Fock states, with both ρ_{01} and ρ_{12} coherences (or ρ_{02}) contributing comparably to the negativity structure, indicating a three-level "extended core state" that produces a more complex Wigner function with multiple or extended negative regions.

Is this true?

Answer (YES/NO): NO